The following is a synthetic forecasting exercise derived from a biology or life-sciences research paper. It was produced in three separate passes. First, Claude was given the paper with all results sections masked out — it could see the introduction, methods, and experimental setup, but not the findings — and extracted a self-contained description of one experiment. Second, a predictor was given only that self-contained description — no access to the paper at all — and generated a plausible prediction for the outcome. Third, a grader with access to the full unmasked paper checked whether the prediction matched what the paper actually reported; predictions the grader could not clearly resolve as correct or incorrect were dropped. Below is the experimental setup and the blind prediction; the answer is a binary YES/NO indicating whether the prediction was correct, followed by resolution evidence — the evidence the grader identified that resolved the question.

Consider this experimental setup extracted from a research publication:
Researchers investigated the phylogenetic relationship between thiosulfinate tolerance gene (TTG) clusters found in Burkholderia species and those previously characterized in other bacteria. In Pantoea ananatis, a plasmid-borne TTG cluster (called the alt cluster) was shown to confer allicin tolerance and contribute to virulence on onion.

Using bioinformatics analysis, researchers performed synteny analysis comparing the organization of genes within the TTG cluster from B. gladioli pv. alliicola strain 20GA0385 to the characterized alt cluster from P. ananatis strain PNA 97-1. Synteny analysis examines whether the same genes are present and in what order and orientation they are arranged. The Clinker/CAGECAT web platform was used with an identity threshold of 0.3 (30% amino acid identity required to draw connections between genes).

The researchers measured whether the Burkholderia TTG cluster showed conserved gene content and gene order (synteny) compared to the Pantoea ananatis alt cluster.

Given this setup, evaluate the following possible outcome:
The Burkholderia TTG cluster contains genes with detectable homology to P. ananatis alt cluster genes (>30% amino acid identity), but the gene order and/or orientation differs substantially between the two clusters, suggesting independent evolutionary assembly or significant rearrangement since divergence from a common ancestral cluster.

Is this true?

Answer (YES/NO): YES